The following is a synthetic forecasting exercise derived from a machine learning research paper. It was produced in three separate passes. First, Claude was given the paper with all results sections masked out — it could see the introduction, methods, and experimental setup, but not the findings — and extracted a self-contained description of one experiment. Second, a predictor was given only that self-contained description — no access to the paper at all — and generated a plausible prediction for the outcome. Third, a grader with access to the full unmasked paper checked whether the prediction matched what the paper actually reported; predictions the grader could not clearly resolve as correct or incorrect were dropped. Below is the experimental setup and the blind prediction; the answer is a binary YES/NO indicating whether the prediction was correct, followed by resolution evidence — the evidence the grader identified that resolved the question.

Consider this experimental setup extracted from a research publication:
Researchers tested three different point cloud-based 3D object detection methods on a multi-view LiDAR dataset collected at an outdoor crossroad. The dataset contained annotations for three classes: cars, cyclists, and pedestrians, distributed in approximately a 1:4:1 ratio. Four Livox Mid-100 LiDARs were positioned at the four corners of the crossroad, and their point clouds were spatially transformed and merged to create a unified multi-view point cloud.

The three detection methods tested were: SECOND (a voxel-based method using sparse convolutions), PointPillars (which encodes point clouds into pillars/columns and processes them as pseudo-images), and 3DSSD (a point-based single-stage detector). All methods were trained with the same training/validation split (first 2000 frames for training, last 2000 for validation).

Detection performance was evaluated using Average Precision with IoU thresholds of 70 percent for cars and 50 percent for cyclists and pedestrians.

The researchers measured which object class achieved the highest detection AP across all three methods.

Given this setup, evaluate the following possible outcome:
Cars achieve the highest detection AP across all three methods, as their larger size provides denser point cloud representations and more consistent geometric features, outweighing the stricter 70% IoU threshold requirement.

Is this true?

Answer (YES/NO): NO